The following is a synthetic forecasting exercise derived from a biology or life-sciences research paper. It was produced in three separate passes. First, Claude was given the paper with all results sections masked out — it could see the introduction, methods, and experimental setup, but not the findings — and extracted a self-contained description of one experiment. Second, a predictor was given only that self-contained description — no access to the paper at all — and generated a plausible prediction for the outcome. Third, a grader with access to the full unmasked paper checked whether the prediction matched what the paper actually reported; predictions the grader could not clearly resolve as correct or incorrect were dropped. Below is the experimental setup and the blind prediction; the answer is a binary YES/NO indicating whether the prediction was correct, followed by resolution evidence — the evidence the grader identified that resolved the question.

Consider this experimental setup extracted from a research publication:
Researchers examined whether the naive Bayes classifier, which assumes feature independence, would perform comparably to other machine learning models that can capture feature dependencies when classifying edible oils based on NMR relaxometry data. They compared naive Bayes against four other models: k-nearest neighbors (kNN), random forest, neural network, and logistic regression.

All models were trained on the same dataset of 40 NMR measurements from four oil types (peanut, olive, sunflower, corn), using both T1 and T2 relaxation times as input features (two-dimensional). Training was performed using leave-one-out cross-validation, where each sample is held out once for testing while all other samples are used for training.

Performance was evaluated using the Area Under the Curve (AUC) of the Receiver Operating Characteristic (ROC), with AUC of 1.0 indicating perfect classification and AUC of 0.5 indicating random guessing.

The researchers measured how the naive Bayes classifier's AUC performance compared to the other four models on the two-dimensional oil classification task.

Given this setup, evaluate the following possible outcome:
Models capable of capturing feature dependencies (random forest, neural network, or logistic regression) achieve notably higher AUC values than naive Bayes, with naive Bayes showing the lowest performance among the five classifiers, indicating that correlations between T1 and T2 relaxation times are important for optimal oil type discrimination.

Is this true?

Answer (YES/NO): NO